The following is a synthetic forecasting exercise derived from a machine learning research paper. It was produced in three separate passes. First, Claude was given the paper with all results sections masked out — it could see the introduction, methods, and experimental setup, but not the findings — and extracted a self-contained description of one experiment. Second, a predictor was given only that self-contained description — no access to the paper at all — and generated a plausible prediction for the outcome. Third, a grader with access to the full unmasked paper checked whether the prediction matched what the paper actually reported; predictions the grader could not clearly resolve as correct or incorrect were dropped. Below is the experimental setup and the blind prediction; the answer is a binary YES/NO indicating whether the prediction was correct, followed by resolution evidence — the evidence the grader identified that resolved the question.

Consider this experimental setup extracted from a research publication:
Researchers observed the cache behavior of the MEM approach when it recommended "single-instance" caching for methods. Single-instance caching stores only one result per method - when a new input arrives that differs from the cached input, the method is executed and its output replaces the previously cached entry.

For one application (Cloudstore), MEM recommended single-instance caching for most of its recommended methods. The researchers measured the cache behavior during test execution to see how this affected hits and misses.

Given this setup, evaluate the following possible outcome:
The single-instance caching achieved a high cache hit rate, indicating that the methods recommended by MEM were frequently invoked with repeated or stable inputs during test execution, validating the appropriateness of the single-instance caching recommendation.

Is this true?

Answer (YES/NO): NO